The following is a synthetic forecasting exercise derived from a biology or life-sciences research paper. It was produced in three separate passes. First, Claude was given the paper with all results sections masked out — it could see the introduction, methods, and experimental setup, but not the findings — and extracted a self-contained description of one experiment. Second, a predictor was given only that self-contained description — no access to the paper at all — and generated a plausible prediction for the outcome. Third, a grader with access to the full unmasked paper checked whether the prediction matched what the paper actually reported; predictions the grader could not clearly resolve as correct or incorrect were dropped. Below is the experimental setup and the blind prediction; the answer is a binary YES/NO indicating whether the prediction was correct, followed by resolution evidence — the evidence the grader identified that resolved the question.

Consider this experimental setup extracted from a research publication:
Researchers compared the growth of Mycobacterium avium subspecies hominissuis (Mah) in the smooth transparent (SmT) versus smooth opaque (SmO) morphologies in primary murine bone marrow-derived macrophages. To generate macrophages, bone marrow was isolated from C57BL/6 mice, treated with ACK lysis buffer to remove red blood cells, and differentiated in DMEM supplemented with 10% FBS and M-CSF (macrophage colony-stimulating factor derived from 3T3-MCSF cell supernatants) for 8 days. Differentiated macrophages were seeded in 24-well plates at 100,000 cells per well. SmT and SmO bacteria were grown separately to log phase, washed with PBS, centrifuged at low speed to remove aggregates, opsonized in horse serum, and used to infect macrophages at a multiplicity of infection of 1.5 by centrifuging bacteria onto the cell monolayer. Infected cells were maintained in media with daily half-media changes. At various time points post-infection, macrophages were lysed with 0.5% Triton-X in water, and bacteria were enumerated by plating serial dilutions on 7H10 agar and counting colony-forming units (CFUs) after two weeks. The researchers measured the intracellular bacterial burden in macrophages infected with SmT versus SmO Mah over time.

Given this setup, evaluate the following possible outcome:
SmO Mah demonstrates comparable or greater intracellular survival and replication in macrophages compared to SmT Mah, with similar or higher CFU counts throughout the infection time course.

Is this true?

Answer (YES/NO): NO